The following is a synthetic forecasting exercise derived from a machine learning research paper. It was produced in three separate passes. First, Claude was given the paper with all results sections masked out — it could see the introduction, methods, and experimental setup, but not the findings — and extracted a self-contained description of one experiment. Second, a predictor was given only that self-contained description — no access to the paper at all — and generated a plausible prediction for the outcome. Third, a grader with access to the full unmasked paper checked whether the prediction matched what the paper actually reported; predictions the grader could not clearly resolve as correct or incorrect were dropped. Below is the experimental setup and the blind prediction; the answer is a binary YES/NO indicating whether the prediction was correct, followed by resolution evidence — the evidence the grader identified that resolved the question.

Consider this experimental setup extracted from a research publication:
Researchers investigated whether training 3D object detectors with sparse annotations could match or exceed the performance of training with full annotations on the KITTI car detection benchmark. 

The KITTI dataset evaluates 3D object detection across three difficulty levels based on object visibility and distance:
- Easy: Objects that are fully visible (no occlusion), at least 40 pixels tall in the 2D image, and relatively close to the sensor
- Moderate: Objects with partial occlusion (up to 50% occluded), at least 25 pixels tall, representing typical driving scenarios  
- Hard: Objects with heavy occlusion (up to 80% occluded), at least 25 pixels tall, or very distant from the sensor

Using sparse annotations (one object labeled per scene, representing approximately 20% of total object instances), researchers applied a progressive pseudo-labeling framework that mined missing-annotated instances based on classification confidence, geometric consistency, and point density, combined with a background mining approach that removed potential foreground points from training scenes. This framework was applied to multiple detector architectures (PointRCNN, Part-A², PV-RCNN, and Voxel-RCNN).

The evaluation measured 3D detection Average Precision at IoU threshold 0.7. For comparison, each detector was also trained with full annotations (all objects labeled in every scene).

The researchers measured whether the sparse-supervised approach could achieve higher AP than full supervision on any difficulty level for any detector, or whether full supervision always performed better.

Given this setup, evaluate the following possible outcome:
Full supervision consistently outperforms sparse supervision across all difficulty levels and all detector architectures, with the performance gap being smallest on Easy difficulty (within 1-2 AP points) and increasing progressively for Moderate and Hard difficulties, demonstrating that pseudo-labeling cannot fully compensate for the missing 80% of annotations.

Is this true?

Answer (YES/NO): NO